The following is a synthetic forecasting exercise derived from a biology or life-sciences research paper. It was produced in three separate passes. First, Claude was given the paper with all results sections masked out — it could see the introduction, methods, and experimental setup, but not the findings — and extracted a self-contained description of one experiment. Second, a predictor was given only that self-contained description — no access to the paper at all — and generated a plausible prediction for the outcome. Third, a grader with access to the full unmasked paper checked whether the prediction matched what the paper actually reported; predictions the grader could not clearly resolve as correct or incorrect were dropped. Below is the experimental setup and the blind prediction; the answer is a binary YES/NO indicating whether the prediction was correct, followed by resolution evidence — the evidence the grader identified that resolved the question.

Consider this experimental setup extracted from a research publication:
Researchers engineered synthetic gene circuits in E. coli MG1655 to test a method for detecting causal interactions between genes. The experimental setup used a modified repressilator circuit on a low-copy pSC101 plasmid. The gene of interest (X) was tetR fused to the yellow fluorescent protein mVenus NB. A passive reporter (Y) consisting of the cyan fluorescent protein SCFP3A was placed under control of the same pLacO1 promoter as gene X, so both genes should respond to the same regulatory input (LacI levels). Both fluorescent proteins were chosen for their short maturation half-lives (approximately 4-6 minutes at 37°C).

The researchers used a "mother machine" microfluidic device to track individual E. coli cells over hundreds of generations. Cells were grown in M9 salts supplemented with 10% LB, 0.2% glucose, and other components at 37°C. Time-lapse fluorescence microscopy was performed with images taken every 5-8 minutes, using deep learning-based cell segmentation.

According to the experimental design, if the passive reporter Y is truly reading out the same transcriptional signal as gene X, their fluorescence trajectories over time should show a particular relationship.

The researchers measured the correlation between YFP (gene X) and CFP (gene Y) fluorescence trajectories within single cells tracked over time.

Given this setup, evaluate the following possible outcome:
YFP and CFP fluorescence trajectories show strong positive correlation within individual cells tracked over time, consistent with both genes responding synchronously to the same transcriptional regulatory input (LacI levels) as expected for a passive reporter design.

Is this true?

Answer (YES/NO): YES